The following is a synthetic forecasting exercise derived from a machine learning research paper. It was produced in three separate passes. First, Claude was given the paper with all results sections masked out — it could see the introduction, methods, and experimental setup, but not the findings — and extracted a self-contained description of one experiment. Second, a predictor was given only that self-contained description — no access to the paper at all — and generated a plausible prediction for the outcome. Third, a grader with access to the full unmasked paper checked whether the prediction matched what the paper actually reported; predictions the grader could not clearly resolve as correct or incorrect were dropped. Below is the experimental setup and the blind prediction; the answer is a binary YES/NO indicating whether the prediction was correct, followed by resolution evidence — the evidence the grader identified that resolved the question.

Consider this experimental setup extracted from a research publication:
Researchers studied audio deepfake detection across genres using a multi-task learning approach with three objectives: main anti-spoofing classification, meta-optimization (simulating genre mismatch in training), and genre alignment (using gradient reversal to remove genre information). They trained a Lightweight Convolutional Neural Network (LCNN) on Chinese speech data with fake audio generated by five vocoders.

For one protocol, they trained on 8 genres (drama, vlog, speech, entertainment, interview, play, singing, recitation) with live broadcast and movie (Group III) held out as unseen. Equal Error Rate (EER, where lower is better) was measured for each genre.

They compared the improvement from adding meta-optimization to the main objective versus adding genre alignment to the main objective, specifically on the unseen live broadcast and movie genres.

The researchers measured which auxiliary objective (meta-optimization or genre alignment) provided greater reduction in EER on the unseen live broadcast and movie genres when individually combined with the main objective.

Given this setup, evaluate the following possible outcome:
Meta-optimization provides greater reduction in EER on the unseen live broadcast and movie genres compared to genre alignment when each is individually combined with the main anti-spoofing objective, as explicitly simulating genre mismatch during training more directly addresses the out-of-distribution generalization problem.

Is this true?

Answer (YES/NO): YES